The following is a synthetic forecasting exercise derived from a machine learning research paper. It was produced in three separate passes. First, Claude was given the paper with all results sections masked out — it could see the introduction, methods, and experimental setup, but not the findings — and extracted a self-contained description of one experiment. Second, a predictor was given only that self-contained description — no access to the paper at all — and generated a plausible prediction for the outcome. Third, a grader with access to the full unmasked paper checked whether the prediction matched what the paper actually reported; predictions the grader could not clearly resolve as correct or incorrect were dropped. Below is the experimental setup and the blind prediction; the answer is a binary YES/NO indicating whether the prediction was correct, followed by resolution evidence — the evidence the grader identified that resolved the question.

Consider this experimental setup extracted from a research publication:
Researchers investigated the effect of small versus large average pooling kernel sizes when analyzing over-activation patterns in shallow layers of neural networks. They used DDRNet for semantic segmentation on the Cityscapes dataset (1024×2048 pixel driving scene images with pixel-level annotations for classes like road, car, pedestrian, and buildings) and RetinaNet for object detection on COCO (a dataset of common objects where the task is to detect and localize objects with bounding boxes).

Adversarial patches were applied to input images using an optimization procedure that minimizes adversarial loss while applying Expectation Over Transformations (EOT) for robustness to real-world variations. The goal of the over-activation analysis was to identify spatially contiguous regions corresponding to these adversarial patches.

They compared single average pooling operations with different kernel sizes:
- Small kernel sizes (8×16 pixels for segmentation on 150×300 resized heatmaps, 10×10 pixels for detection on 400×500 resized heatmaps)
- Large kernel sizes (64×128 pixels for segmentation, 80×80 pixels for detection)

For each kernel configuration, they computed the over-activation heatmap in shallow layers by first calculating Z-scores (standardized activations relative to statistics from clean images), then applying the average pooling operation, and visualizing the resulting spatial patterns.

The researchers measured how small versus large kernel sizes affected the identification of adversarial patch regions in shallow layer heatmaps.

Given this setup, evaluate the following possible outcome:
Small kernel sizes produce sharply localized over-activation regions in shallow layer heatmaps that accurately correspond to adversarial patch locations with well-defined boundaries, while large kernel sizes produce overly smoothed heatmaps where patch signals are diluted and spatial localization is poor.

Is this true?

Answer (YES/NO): NO